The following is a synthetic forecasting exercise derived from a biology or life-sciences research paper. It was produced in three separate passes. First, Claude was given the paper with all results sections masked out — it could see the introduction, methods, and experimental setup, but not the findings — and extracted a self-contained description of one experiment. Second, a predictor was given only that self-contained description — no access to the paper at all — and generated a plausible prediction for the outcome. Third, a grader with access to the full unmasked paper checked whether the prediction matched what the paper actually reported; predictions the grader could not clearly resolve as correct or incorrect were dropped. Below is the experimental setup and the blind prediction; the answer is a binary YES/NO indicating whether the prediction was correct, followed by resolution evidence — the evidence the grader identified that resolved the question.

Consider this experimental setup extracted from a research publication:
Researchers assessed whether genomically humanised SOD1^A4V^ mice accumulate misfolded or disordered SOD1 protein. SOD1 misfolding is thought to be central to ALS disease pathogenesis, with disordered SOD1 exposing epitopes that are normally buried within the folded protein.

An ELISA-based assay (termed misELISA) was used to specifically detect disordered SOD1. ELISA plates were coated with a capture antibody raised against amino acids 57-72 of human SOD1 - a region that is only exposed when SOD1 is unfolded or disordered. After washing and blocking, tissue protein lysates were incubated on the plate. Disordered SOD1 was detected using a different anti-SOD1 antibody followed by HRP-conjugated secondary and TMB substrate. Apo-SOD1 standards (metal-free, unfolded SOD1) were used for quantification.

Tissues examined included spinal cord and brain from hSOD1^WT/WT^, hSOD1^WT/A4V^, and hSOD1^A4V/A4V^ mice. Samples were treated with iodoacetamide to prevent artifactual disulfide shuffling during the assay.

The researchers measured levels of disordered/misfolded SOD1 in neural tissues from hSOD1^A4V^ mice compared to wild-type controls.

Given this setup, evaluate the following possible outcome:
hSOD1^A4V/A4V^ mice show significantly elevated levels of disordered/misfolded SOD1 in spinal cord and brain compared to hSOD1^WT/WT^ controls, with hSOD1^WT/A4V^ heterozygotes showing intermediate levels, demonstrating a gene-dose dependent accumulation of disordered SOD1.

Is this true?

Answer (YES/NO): NO